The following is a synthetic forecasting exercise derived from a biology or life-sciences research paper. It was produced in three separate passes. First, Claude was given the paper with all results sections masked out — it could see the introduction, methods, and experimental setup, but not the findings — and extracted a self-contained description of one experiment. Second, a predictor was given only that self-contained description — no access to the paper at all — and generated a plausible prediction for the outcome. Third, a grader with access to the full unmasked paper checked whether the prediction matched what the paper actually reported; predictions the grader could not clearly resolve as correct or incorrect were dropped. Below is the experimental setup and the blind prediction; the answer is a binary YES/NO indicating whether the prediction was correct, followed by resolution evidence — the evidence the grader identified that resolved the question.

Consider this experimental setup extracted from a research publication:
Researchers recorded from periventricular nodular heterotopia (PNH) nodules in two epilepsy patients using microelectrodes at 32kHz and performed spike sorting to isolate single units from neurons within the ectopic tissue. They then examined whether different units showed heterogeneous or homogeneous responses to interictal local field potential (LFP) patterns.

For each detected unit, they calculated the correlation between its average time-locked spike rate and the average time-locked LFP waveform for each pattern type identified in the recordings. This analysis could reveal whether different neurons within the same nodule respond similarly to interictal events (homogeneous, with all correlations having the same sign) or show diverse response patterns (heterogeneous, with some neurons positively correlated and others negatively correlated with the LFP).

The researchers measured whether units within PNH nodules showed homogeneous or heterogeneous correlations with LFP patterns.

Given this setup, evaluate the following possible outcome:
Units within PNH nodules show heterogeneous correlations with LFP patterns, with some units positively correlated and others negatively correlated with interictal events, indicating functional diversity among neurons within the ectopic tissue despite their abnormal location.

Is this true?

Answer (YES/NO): NO